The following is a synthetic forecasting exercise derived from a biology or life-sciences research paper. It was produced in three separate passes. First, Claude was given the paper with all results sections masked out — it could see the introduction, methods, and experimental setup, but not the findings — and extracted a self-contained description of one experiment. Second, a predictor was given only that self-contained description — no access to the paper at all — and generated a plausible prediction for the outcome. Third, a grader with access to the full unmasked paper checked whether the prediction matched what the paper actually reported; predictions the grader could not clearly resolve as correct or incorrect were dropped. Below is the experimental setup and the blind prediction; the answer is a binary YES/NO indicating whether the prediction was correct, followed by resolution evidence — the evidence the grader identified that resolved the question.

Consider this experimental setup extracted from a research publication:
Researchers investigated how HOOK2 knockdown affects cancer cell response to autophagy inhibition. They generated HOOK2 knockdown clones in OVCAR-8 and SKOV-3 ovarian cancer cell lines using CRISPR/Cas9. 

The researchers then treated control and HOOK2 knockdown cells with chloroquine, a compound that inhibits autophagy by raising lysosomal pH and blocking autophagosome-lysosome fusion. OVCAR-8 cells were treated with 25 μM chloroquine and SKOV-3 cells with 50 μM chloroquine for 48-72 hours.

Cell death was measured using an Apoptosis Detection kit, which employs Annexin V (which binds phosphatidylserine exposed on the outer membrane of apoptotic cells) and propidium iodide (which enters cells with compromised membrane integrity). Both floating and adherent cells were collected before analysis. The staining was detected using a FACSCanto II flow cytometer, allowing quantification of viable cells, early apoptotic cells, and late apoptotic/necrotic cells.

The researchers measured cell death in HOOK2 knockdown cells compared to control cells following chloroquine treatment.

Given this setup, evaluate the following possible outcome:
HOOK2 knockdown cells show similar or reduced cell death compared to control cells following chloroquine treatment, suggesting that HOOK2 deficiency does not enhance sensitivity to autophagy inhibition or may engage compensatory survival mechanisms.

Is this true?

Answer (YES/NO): NO